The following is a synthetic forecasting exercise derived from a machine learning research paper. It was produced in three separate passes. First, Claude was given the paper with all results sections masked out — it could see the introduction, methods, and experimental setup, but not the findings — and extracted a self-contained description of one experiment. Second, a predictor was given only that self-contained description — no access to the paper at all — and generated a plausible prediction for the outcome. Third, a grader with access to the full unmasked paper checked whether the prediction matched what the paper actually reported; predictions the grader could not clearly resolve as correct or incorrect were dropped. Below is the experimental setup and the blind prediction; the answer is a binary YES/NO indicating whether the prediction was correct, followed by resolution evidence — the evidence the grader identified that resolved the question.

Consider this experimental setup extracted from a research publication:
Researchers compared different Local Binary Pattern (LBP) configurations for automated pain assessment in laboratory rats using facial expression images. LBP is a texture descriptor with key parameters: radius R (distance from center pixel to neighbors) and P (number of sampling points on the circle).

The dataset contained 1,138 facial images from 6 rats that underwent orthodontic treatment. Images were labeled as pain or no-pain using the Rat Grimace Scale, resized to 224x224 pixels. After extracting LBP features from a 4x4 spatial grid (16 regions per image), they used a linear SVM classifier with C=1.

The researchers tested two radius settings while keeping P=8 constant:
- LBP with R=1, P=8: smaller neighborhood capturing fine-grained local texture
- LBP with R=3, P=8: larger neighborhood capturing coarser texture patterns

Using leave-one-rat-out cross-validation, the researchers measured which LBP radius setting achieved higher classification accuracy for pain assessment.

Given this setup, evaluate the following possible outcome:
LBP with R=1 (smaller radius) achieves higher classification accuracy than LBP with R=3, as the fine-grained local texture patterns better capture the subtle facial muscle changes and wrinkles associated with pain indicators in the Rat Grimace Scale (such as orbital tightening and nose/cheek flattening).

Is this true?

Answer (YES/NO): NO